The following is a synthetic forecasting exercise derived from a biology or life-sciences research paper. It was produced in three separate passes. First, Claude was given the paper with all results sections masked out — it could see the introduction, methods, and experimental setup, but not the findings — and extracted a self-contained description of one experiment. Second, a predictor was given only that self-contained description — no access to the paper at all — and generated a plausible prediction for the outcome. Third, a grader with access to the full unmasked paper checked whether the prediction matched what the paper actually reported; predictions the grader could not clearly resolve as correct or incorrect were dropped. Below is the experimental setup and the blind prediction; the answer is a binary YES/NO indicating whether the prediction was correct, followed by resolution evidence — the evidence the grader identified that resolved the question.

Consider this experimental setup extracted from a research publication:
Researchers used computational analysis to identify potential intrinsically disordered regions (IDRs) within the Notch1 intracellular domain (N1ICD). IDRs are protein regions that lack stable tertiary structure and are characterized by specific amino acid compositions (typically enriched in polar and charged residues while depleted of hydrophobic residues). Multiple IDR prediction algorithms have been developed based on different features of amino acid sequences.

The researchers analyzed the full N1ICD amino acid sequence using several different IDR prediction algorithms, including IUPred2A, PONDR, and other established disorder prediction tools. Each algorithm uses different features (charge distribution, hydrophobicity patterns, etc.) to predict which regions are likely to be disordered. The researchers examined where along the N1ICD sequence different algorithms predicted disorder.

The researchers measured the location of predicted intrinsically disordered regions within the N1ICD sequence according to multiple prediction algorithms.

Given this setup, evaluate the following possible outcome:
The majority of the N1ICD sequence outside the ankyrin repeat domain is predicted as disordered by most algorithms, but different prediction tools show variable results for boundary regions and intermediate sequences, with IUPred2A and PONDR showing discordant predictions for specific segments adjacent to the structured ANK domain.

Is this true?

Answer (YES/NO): NO